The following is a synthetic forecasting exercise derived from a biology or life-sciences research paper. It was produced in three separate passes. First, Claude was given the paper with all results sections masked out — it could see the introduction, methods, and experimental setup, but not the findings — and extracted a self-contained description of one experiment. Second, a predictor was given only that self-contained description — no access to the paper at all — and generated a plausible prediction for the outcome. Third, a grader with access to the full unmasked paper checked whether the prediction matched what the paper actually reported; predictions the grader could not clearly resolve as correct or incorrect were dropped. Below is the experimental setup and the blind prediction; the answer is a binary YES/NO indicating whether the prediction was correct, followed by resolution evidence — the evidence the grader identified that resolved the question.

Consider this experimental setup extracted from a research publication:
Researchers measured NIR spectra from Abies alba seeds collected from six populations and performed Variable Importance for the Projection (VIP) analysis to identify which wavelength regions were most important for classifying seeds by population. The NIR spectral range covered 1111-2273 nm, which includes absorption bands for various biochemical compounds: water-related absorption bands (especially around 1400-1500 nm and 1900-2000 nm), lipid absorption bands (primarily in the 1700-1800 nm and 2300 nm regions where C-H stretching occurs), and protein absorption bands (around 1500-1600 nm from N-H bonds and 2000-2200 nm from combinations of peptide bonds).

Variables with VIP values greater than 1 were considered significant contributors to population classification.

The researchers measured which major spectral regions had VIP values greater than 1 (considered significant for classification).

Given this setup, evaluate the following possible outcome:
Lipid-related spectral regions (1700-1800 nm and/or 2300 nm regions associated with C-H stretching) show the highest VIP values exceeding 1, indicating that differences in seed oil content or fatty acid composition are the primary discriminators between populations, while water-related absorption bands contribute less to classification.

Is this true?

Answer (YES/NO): NO